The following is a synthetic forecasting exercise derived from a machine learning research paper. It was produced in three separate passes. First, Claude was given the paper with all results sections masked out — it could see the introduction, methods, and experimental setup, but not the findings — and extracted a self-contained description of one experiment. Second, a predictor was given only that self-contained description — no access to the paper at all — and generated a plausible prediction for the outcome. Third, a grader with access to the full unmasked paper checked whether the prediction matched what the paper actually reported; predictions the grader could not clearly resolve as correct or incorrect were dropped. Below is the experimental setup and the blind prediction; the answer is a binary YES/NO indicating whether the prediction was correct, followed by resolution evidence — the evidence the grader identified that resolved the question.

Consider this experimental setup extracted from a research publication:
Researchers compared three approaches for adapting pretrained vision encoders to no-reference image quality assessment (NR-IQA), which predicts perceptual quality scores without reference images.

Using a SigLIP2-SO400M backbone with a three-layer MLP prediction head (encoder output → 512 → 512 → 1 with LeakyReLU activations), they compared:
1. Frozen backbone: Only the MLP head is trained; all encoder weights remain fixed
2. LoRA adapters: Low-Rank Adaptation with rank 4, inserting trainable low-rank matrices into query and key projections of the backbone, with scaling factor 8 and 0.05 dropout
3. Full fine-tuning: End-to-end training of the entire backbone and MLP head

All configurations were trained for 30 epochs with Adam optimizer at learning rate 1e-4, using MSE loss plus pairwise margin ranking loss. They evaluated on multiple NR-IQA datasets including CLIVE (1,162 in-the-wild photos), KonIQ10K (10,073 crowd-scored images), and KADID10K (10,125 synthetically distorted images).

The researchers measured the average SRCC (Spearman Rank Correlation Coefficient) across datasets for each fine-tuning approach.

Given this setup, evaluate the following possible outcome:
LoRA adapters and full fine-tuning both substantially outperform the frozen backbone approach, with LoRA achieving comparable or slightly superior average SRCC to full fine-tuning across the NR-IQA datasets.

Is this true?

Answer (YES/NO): YES